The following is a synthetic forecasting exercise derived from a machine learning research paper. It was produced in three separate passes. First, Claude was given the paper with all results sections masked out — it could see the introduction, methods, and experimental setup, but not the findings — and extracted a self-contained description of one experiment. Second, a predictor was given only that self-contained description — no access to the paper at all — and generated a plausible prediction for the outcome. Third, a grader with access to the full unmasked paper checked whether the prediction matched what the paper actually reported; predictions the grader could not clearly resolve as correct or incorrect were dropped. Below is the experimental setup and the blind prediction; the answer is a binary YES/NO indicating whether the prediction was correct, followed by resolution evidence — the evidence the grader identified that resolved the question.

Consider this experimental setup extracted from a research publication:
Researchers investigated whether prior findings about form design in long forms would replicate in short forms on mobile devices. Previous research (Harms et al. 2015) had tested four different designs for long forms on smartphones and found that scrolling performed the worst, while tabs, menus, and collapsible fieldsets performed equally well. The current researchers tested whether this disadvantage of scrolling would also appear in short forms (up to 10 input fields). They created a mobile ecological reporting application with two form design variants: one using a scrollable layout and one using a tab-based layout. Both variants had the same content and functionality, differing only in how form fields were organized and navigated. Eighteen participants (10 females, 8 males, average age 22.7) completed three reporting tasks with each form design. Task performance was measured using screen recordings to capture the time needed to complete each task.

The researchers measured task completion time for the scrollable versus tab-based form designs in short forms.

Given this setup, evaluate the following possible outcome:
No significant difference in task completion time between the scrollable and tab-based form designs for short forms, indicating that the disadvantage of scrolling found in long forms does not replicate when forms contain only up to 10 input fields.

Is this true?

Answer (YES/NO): YES